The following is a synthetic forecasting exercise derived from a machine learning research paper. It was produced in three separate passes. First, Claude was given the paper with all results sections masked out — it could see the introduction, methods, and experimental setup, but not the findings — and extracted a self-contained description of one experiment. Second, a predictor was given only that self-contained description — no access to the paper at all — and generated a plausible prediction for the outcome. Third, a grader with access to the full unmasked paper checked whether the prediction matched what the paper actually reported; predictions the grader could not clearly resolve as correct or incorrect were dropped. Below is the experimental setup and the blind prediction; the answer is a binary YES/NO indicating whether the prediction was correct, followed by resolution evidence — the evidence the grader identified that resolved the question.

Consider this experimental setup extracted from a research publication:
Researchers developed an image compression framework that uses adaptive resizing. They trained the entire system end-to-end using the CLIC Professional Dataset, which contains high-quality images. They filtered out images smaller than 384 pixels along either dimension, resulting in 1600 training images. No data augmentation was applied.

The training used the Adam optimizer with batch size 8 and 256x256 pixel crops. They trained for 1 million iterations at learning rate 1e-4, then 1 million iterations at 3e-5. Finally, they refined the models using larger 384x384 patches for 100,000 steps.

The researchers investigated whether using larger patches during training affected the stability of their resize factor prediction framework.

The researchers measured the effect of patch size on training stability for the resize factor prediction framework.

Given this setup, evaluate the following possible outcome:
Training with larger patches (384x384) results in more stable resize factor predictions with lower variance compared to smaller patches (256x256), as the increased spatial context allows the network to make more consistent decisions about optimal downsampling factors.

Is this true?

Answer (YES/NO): NO